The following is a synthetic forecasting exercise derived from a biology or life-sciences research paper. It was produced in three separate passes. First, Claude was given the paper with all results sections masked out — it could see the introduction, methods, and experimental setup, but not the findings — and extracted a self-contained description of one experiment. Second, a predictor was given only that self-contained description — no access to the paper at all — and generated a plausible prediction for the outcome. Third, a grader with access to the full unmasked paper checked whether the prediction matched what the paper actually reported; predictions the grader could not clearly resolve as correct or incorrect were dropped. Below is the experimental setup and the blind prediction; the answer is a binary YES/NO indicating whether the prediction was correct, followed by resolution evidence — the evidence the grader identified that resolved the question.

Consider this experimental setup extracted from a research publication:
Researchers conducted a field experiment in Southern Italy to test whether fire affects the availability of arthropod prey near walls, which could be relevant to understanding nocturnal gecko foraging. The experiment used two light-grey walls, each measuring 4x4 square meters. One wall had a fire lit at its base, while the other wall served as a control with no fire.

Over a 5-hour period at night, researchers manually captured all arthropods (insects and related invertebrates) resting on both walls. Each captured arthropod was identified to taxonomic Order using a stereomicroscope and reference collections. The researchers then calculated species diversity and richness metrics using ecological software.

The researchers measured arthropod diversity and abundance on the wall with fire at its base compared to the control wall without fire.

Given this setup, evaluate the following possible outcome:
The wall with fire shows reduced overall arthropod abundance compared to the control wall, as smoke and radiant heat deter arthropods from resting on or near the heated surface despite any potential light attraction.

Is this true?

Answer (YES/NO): NO